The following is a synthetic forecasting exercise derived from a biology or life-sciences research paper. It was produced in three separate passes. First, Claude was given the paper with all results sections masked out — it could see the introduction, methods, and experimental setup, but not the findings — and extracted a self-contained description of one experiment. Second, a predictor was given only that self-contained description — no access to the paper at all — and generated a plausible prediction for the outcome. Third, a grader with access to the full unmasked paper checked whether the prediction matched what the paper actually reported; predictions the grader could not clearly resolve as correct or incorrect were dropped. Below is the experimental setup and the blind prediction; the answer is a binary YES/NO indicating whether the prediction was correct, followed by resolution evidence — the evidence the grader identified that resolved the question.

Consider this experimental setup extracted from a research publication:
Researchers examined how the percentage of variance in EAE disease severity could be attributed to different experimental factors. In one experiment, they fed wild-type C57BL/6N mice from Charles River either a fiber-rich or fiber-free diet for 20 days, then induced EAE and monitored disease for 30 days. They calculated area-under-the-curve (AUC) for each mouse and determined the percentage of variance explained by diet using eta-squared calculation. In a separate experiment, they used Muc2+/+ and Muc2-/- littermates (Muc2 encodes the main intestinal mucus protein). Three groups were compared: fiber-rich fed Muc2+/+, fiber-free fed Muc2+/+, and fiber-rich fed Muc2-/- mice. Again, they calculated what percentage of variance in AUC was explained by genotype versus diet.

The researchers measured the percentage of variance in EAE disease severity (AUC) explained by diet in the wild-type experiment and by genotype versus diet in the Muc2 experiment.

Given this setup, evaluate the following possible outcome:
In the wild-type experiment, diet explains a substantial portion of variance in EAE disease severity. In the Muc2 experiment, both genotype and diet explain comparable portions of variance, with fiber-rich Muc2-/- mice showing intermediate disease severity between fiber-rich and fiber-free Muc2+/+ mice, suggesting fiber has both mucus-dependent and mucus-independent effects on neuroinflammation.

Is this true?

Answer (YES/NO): NO